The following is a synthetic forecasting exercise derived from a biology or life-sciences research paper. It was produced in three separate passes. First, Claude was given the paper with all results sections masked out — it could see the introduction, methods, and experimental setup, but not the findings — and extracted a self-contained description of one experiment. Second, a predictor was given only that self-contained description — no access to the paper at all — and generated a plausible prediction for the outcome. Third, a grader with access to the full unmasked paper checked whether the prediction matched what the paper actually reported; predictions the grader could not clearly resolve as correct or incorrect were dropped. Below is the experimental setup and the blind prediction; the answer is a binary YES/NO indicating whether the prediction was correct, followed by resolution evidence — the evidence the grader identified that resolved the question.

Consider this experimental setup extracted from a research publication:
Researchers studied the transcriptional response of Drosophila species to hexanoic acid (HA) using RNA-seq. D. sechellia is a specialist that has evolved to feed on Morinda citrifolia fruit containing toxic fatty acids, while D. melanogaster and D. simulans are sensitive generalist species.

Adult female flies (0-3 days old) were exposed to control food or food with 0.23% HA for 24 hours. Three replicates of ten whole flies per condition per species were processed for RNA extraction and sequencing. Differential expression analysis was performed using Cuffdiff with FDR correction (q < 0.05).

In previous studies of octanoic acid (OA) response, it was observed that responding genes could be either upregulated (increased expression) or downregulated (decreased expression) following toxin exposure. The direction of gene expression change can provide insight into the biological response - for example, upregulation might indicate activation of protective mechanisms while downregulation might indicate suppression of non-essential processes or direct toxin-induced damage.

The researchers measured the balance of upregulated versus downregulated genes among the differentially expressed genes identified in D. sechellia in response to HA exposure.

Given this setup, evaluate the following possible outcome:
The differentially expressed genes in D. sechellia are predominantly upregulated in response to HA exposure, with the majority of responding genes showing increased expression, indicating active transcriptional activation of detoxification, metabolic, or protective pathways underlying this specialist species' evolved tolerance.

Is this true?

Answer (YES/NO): NO